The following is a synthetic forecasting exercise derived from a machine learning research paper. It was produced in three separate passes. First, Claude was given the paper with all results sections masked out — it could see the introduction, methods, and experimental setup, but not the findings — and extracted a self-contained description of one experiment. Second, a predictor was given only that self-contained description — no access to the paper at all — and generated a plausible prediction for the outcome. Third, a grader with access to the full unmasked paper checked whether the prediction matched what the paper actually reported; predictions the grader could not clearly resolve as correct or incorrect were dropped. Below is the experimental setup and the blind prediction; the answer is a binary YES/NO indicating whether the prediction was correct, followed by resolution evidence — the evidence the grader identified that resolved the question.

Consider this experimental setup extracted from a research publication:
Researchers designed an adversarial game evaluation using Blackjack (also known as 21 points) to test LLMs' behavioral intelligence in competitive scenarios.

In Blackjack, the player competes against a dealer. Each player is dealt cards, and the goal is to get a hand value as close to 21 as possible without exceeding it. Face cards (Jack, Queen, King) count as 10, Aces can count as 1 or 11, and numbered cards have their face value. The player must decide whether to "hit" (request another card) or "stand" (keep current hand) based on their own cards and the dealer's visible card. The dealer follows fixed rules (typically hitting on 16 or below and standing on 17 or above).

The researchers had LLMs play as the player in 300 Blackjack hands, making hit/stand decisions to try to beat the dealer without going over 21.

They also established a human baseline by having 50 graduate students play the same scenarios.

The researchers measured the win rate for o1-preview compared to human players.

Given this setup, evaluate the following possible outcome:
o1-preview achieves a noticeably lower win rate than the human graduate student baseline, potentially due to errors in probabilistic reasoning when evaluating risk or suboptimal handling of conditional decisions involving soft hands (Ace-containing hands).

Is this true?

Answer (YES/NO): NO